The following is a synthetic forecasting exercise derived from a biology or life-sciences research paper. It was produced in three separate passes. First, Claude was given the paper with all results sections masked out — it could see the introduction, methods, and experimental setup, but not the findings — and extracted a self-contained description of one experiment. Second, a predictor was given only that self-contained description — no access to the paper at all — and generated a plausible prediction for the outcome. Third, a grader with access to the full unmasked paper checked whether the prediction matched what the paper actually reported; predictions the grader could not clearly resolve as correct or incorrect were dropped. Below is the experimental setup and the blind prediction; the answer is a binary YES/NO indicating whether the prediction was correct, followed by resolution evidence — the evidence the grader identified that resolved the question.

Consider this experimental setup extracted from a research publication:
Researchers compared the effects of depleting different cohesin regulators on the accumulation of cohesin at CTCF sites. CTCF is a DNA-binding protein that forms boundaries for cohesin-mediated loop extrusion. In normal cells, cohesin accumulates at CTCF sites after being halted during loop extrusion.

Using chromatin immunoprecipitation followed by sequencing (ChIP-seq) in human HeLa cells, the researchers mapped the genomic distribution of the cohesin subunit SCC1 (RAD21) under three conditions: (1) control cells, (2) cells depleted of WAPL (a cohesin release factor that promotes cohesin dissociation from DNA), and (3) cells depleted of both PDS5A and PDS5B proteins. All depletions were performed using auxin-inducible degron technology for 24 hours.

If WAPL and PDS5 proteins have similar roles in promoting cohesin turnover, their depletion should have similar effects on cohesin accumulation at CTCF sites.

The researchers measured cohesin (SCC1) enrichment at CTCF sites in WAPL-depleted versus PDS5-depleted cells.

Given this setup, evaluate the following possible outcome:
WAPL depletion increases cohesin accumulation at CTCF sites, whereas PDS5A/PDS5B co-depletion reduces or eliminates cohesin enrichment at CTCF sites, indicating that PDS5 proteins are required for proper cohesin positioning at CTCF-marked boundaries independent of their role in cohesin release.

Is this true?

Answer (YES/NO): NO